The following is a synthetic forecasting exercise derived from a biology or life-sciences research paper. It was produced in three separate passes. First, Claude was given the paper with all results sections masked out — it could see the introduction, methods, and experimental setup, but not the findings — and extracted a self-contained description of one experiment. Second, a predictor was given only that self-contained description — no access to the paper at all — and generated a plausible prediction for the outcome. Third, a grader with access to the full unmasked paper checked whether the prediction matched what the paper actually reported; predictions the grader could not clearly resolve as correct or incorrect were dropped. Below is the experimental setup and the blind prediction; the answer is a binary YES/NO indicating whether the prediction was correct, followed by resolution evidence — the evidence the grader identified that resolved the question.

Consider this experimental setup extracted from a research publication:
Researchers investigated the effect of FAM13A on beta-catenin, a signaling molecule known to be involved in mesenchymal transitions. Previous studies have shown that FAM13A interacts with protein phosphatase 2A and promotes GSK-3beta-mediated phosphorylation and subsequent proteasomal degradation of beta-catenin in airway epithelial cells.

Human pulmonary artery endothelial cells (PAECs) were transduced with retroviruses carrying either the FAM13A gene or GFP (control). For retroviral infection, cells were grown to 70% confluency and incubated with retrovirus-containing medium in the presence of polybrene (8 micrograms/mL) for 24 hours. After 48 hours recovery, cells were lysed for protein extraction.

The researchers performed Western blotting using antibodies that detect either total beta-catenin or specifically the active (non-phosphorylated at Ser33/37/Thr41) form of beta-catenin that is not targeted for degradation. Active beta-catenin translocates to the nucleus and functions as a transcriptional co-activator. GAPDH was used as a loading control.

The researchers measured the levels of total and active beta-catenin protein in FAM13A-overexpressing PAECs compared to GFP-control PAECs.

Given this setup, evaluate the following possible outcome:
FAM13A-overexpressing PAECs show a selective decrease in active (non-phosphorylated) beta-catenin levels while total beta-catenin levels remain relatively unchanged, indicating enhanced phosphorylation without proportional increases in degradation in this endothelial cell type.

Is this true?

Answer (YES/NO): YES